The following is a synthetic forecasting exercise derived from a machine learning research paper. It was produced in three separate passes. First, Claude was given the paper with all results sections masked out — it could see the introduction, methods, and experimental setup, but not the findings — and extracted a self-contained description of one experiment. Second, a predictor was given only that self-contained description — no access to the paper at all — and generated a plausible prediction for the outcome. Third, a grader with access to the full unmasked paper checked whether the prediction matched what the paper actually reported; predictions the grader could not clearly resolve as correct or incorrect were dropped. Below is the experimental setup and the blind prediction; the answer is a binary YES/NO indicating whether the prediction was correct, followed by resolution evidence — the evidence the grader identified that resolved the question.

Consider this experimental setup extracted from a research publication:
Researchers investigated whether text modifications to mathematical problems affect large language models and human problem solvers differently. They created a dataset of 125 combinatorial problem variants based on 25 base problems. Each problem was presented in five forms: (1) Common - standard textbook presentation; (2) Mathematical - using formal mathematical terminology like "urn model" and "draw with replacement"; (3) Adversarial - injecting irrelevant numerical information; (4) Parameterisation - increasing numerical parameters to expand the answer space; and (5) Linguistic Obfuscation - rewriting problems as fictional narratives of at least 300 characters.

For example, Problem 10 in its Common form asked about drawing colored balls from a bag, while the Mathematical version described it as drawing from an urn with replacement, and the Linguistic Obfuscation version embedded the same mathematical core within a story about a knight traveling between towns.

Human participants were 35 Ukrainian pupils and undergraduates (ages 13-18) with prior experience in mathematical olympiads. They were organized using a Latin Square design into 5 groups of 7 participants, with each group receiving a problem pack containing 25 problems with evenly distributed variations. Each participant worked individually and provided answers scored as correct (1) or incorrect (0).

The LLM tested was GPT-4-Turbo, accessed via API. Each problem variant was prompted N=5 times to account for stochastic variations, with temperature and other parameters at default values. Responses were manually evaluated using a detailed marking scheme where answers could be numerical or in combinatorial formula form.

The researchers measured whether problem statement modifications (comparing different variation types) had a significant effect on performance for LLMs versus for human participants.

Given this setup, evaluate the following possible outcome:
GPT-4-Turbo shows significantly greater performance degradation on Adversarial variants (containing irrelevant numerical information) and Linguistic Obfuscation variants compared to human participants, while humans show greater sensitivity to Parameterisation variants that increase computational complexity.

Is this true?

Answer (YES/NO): NO